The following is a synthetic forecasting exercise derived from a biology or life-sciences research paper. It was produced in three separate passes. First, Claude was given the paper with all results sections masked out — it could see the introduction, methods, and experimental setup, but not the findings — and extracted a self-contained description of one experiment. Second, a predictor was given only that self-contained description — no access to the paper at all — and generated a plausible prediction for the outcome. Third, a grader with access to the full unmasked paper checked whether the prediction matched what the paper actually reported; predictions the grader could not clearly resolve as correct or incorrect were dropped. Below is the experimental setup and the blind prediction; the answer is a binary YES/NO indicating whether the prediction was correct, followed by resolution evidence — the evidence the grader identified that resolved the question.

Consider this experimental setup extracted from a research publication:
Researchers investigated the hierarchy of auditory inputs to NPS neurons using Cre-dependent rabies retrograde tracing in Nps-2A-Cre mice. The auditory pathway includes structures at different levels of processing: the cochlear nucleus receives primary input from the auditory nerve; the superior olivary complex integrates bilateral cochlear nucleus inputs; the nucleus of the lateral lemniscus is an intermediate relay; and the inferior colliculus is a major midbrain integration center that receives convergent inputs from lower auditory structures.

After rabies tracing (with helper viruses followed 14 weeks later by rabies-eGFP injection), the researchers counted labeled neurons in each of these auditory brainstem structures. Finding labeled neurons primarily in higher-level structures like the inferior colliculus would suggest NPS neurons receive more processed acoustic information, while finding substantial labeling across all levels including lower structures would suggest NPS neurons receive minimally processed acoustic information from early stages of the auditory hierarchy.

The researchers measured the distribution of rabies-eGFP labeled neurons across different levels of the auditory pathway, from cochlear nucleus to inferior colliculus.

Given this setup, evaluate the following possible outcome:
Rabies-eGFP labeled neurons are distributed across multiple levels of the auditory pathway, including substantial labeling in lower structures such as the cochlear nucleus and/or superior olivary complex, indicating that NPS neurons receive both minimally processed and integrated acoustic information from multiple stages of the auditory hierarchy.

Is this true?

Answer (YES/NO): YES